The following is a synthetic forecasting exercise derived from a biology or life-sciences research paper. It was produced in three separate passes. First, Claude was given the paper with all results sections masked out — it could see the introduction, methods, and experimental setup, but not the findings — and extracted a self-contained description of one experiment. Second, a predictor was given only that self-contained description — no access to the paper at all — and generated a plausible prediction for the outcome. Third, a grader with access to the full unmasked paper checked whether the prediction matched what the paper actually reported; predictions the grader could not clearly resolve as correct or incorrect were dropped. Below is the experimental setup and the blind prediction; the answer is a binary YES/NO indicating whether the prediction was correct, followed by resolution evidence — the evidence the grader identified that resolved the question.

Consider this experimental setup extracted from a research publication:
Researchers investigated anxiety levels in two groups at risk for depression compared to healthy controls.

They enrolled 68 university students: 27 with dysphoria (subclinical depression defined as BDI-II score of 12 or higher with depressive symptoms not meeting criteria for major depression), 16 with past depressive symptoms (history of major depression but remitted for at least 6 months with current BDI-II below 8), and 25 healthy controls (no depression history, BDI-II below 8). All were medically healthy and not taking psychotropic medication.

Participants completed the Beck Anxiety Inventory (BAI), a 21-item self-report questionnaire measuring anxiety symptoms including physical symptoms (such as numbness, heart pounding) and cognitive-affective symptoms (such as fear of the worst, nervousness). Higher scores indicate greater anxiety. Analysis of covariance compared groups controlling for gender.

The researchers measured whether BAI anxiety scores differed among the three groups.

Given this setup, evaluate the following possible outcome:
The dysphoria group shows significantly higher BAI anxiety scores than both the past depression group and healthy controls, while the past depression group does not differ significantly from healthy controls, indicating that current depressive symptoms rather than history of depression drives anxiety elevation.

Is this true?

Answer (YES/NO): YES